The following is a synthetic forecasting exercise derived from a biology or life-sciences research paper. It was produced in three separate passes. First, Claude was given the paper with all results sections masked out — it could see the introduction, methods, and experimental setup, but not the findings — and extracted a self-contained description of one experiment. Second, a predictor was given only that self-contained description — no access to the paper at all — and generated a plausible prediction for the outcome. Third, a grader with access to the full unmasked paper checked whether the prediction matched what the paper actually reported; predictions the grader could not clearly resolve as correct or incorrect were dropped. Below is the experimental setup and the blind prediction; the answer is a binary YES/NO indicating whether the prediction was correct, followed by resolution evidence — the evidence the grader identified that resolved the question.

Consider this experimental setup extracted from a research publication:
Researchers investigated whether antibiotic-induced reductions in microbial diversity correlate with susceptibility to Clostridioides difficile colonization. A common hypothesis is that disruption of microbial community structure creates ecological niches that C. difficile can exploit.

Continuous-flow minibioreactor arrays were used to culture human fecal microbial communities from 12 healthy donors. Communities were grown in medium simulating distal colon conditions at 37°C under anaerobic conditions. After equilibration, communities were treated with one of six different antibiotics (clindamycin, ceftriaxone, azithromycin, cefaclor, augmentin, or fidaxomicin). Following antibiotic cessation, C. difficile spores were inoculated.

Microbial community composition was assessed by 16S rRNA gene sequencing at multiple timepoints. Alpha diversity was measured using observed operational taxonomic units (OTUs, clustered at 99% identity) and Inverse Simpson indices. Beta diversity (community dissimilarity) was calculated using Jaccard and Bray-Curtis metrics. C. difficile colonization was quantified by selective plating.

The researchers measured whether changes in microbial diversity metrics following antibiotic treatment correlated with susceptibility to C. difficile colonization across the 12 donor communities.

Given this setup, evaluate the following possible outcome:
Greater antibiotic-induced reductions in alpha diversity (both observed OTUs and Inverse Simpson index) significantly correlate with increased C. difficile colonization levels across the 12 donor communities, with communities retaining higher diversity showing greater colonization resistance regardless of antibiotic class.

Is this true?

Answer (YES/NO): NO